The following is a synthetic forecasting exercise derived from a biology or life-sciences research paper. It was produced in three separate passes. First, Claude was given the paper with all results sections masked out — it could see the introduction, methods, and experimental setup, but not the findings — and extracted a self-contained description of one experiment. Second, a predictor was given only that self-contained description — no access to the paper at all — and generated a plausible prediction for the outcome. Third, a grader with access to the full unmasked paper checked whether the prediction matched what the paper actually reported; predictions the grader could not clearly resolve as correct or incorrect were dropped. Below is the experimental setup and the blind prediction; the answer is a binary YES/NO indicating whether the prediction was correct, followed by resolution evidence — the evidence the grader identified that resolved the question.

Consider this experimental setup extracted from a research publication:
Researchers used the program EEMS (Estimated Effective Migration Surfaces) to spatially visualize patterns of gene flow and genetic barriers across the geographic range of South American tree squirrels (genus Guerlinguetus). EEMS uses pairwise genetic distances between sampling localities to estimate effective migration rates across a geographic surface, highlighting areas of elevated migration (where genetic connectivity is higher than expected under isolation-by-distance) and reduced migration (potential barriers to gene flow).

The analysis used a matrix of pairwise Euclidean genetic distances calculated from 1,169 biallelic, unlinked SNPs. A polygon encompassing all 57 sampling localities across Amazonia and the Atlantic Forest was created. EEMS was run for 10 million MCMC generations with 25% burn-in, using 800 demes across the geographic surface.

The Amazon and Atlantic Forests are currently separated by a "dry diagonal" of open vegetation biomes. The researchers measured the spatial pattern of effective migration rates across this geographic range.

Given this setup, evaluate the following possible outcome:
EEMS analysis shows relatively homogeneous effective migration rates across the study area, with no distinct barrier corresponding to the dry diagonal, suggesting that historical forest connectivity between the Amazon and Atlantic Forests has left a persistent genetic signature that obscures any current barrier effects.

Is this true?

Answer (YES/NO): NO